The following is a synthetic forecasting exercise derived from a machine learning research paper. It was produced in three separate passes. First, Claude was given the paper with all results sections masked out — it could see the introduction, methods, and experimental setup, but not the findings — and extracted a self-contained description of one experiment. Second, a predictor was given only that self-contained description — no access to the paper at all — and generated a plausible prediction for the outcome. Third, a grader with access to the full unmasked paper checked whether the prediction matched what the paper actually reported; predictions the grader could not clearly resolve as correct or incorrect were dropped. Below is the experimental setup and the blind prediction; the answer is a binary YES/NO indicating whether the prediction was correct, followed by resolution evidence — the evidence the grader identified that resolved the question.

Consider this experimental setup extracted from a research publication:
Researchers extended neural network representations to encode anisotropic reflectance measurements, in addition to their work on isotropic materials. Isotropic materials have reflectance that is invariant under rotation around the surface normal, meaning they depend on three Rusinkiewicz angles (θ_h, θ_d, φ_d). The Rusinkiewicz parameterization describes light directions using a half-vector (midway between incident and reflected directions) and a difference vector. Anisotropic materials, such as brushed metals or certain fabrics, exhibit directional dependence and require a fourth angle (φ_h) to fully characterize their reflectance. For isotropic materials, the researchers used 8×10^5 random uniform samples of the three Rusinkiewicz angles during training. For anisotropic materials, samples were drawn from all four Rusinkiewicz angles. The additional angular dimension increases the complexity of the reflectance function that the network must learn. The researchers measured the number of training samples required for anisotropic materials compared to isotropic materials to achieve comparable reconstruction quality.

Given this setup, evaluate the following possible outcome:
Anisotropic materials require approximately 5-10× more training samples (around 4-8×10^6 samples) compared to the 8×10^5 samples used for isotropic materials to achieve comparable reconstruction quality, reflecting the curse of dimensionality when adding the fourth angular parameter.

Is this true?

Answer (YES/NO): YES